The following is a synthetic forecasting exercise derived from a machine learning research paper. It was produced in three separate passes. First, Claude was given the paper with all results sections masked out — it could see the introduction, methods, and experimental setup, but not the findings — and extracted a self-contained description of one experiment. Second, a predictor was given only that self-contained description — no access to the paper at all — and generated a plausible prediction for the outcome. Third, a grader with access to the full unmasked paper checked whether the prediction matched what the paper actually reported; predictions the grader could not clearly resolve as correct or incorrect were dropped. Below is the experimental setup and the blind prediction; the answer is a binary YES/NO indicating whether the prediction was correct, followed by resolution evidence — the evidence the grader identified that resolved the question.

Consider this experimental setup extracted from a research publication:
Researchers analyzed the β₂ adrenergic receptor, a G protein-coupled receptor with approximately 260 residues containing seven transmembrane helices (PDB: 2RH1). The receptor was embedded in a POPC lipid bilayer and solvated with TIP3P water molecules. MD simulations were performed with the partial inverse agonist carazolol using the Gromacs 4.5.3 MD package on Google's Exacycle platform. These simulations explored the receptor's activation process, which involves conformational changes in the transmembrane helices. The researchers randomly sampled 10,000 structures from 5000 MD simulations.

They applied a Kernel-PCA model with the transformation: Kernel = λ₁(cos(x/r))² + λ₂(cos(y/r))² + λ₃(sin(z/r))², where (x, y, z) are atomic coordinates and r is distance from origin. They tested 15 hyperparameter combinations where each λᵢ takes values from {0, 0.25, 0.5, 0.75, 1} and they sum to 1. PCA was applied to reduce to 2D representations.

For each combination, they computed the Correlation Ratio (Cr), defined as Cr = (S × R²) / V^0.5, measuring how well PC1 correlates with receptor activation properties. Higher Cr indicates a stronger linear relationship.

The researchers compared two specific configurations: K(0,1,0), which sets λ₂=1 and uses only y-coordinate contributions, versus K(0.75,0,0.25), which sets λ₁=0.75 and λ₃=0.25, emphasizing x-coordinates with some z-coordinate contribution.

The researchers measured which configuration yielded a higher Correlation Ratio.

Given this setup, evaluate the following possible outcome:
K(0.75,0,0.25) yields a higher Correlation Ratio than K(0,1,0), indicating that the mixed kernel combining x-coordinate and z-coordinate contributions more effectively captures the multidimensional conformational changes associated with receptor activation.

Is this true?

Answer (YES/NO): YES